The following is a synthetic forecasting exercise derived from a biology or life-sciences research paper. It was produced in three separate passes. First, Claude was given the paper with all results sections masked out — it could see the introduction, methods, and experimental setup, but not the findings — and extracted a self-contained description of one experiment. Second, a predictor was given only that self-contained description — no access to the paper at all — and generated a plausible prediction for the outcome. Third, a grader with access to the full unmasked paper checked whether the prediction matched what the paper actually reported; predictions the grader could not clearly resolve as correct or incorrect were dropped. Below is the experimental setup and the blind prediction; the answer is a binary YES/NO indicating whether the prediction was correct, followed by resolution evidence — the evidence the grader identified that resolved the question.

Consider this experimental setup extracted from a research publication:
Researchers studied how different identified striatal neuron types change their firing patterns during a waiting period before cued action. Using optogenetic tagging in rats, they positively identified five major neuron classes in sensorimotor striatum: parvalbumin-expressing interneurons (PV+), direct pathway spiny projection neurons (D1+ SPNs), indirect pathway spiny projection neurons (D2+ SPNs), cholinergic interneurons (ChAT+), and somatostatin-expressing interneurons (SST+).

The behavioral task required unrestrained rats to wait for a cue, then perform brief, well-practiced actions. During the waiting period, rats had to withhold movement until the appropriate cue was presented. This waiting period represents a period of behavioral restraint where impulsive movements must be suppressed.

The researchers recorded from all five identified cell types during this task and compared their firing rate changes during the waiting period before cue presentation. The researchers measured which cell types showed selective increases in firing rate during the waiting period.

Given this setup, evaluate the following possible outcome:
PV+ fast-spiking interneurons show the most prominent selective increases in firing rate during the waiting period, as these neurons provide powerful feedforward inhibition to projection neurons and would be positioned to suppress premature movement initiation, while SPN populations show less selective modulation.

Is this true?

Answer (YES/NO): YES